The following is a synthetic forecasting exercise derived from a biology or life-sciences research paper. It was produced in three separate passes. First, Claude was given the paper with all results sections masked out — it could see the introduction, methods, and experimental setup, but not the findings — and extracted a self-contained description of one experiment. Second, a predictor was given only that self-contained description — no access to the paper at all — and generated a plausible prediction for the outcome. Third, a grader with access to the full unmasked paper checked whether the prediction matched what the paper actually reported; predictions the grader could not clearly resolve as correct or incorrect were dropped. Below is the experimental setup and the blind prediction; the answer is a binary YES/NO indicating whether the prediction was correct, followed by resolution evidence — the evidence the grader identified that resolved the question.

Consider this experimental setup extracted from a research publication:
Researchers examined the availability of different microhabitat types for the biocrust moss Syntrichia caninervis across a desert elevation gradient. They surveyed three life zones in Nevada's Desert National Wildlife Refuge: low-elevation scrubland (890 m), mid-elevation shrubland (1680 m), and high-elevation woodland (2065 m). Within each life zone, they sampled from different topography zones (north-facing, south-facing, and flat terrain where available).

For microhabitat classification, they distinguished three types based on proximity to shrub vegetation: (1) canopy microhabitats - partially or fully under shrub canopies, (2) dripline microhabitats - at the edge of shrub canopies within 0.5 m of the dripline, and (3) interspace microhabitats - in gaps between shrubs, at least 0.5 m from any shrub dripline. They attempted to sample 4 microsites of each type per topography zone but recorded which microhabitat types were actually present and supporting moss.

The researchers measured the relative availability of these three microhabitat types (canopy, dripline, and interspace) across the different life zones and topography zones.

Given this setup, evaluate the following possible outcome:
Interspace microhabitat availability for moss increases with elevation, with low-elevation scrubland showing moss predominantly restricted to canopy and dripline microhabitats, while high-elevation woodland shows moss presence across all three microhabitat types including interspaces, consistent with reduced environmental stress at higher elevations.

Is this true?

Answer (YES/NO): NO